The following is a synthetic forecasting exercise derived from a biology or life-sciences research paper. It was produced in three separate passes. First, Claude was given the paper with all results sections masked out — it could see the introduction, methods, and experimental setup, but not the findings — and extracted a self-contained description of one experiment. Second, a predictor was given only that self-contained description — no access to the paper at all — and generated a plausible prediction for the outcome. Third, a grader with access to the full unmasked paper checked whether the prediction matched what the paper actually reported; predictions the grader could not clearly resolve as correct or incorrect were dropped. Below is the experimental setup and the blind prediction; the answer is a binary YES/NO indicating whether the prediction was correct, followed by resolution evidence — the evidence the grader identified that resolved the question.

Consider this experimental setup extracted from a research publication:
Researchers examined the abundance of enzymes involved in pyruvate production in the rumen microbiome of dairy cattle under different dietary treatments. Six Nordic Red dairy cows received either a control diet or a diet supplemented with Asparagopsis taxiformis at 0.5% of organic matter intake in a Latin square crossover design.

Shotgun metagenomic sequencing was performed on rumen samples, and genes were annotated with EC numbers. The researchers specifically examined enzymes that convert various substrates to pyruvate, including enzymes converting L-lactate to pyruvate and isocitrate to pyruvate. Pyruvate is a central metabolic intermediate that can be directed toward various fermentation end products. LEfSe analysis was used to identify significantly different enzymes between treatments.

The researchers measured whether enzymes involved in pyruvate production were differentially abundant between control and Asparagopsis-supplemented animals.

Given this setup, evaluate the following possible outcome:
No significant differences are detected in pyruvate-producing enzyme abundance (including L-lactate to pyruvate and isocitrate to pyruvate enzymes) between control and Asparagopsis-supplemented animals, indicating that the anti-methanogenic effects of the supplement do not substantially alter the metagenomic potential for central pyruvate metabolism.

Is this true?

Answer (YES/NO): NO